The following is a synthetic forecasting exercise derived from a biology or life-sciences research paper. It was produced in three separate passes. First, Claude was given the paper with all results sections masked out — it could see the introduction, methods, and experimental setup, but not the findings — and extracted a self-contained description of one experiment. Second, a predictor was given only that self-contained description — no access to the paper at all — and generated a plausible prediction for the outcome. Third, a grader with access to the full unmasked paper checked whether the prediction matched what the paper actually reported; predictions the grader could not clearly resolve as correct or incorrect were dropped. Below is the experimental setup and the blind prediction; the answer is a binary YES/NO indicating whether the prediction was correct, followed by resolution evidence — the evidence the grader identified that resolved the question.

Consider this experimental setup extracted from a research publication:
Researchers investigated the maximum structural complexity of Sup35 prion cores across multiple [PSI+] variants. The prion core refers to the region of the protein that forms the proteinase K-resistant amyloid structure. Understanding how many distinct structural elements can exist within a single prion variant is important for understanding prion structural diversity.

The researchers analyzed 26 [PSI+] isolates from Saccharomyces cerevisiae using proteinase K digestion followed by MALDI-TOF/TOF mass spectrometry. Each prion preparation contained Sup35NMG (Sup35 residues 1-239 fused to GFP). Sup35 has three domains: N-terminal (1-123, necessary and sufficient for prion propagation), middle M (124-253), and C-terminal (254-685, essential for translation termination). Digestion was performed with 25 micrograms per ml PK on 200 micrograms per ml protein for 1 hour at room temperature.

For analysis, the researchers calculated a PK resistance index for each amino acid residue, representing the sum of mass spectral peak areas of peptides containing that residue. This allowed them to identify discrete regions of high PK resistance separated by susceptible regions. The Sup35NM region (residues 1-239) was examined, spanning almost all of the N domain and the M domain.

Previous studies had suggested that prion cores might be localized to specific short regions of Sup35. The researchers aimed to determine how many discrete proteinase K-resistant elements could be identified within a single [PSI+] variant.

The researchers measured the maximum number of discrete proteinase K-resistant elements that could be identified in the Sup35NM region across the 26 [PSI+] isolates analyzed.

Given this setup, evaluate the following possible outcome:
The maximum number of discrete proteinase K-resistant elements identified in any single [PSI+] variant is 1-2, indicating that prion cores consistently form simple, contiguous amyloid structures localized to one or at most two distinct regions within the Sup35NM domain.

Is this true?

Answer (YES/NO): NO